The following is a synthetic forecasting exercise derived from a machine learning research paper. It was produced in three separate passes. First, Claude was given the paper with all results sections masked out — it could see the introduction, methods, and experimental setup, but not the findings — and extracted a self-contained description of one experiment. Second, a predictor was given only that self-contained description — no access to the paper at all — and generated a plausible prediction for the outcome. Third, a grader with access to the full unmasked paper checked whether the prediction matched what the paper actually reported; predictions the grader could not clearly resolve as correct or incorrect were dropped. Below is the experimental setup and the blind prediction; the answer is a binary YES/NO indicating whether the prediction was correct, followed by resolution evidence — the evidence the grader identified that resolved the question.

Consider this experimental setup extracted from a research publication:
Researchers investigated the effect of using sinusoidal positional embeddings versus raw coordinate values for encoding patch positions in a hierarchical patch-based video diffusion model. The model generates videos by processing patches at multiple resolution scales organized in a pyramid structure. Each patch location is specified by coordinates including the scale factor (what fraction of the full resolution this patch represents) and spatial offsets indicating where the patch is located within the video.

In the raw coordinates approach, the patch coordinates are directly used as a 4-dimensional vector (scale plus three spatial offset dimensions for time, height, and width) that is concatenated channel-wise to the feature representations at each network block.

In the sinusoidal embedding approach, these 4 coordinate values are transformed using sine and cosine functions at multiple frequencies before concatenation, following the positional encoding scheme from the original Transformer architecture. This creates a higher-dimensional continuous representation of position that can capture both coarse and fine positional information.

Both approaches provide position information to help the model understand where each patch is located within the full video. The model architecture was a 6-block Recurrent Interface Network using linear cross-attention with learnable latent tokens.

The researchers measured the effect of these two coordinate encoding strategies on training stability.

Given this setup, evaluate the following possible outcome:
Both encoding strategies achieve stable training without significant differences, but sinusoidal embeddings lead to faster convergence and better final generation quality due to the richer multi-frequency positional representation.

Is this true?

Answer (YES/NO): NO